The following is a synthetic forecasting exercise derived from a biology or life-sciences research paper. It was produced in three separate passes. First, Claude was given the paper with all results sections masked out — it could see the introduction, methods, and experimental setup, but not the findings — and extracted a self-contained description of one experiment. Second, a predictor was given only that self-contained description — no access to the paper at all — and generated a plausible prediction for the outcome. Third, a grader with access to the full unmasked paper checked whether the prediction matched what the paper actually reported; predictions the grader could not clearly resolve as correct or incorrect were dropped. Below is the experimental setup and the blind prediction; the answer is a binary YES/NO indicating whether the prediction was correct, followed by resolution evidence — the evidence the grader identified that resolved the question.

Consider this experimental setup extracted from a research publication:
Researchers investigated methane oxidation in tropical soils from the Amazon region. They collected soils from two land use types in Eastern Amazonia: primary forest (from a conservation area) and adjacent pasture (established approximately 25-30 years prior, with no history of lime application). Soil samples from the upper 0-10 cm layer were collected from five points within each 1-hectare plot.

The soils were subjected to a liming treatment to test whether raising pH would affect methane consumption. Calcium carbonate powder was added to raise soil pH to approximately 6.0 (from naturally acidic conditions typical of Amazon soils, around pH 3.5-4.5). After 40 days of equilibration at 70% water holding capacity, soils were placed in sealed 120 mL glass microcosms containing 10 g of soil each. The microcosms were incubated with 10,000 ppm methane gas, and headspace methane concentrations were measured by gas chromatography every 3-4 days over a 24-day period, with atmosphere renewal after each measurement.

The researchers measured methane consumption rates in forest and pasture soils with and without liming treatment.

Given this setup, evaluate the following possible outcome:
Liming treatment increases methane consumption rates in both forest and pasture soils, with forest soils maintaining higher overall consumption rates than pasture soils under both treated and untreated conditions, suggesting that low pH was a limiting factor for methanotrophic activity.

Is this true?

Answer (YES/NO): NO